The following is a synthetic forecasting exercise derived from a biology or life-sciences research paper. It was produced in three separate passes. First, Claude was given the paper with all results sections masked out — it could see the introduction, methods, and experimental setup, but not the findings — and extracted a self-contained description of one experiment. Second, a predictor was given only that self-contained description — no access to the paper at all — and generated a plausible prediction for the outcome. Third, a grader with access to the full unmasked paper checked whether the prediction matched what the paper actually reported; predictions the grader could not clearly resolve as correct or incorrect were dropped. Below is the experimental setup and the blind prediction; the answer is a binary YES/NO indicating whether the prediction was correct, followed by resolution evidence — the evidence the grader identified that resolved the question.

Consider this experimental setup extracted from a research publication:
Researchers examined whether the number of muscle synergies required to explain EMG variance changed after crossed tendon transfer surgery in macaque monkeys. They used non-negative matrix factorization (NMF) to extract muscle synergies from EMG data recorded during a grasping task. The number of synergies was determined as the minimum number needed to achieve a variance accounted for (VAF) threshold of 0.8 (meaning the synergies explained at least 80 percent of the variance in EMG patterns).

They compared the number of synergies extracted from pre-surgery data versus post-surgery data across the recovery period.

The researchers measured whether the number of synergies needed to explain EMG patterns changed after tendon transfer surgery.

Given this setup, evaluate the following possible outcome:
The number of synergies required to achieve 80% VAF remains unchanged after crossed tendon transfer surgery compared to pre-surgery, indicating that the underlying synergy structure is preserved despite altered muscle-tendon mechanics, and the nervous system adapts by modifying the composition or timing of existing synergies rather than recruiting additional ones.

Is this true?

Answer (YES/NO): YES